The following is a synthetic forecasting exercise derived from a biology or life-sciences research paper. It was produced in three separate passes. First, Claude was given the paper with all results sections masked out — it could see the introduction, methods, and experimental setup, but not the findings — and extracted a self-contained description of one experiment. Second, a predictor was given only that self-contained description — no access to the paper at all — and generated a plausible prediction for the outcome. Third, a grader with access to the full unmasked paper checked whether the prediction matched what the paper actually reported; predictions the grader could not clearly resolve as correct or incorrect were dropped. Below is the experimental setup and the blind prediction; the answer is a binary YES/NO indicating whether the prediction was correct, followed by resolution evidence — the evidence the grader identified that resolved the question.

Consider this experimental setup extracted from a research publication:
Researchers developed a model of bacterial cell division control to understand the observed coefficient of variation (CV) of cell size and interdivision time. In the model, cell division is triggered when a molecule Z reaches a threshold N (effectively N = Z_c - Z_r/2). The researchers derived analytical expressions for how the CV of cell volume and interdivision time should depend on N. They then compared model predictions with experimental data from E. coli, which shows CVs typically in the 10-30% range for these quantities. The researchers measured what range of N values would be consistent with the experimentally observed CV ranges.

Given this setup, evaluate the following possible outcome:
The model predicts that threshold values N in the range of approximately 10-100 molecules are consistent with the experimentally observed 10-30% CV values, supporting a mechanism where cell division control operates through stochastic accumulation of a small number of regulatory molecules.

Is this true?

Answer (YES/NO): YES